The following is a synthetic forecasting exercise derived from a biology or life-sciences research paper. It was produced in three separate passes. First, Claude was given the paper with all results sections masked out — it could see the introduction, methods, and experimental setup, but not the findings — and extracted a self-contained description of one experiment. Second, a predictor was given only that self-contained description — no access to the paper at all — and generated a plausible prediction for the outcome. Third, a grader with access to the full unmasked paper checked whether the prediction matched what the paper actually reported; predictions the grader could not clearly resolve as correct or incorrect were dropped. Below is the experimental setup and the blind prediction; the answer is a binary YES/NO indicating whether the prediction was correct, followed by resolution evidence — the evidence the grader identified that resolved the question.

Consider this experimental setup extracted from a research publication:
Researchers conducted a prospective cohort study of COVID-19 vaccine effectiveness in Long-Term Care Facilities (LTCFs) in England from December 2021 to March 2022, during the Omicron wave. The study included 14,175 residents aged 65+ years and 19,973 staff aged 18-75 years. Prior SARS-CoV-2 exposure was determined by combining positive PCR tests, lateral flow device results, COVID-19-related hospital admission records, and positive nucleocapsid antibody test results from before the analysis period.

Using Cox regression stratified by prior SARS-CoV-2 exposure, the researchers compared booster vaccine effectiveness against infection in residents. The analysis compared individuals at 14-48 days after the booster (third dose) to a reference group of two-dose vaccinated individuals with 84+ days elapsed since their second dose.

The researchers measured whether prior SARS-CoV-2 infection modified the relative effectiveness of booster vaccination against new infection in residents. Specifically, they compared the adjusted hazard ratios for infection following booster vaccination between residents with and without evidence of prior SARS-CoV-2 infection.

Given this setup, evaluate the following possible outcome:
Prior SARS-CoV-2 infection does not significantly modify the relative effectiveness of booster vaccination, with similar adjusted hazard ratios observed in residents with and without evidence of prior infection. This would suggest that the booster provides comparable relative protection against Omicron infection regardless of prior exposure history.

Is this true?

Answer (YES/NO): YES